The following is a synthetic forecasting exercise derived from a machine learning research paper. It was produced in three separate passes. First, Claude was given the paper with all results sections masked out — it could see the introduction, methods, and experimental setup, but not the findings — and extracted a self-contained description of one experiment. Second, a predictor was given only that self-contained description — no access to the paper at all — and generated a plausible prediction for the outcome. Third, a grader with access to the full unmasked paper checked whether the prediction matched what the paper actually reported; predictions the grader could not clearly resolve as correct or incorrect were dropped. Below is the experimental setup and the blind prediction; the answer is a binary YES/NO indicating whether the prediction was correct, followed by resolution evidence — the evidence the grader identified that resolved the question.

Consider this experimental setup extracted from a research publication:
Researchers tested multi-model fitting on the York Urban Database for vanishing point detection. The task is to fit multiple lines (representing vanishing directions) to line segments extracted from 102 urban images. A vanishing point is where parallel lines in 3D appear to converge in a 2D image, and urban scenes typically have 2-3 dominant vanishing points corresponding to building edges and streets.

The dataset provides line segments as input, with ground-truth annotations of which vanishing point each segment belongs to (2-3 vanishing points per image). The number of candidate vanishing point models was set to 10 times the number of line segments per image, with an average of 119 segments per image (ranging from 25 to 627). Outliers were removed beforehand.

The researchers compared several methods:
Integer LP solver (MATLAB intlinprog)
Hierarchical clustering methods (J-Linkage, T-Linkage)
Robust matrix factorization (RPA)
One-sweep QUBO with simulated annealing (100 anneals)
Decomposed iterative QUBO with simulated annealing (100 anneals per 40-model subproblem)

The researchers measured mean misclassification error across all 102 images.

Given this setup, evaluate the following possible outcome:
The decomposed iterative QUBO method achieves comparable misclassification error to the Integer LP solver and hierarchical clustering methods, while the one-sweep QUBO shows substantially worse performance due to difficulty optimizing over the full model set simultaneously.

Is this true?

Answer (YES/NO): YES